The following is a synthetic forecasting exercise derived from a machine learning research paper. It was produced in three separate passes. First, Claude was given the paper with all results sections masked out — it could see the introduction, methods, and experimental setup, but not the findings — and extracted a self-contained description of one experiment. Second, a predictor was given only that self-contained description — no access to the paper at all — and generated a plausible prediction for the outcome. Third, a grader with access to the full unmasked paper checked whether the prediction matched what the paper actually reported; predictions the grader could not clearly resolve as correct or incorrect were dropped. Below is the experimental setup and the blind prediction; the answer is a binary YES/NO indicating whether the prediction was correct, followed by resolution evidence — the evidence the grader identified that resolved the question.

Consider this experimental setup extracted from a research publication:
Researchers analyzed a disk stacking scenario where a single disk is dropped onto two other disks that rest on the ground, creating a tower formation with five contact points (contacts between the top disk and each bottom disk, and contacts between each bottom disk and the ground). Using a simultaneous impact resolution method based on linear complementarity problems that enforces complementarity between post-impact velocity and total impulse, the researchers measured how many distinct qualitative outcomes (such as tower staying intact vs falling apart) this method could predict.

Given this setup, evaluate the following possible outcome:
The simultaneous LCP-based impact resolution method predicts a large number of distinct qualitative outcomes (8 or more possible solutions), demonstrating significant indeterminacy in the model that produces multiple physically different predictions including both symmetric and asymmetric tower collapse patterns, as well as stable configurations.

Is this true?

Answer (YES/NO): NO